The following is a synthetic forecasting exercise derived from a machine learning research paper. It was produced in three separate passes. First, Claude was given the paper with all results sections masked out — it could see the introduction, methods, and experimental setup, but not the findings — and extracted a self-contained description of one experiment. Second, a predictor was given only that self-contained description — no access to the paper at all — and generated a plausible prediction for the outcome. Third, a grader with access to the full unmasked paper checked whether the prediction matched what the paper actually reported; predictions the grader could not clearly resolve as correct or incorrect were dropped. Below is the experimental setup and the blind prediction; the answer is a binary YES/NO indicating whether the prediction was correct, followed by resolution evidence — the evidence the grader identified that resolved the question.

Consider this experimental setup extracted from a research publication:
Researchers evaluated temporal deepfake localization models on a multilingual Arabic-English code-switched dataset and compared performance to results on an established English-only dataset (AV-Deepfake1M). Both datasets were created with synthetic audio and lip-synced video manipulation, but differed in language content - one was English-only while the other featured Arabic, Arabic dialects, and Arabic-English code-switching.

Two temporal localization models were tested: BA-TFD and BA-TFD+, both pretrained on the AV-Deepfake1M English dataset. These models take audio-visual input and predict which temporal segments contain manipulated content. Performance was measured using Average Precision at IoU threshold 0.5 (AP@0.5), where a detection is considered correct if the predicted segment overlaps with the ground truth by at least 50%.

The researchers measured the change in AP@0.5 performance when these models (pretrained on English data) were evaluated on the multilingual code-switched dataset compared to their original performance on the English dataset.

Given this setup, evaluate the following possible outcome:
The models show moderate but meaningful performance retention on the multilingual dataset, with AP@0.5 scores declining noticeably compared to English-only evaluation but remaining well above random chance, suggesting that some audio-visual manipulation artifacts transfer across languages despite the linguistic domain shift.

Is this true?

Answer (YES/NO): NO